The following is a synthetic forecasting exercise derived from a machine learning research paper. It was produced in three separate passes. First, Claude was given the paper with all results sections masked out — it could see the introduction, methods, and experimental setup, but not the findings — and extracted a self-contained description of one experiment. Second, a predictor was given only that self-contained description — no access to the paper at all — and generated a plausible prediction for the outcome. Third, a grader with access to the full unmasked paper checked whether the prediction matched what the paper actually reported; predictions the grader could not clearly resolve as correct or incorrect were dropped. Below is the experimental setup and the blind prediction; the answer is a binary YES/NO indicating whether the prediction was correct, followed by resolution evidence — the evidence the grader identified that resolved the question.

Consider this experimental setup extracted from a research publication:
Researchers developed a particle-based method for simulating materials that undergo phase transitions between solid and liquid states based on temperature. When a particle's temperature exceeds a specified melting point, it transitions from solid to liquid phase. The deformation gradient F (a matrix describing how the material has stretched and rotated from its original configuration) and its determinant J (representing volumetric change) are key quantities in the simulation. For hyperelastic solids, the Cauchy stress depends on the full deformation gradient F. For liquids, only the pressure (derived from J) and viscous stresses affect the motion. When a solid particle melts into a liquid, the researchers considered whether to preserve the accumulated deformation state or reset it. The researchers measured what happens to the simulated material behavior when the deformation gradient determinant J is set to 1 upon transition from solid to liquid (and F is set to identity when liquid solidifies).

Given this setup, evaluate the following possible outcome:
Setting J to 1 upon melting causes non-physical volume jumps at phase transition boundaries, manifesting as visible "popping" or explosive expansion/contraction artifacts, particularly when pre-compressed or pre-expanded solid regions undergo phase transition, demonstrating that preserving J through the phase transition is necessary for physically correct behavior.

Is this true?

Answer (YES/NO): NO